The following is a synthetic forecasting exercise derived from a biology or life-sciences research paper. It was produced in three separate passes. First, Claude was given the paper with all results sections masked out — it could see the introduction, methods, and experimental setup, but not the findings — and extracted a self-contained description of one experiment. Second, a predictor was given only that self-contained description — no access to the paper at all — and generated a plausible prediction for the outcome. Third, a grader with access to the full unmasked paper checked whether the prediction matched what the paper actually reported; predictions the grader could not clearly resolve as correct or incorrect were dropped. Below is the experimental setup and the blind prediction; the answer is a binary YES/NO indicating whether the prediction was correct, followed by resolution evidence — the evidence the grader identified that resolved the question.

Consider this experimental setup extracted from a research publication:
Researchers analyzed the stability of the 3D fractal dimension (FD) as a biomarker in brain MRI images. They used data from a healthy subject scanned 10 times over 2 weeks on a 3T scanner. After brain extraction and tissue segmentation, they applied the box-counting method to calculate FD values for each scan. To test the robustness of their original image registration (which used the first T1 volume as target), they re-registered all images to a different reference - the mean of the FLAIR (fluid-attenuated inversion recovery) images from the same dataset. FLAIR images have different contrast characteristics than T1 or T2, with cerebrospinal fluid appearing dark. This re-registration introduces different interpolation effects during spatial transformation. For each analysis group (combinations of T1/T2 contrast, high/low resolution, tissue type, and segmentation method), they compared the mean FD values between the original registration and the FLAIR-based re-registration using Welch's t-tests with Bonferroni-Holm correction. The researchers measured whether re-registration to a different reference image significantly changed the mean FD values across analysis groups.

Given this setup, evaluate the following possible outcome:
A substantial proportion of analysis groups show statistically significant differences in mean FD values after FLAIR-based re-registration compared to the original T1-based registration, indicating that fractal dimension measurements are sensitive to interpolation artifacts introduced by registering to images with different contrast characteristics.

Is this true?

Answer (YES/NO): YES